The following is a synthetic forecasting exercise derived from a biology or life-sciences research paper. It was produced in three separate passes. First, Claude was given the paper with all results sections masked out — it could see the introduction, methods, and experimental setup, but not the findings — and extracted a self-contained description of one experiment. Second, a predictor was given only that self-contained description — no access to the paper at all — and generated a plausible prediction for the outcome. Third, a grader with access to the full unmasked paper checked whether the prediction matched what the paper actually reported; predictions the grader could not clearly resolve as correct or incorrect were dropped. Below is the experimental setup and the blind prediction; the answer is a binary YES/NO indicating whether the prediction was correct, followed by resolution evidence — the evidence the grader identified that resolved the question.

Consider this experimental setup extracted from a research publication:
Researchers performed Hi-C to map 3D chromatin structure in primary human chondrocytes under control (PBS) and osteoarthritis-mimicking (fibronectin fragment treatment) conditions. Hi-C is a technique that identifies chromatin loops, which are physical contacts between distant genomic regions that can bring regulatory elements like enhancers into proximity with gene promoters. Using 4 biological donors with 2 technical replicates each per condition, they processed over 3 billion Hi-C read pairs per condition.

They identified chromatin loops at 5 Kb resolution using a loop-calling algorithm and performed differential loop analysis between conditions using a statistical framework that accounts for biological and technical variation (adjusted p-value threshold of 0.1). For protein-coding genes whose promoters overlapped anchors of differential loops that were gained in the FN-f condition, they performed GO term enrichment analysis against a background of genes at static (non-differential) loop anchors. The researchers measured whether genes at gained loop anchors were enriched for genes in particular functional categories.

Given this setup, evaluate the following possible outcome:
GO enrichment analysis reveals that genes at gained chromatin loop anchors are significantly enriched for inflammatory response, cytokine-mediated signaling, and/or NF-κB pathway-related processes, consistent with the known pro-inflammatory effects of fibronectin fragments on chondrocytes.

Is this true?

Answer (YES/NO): YES